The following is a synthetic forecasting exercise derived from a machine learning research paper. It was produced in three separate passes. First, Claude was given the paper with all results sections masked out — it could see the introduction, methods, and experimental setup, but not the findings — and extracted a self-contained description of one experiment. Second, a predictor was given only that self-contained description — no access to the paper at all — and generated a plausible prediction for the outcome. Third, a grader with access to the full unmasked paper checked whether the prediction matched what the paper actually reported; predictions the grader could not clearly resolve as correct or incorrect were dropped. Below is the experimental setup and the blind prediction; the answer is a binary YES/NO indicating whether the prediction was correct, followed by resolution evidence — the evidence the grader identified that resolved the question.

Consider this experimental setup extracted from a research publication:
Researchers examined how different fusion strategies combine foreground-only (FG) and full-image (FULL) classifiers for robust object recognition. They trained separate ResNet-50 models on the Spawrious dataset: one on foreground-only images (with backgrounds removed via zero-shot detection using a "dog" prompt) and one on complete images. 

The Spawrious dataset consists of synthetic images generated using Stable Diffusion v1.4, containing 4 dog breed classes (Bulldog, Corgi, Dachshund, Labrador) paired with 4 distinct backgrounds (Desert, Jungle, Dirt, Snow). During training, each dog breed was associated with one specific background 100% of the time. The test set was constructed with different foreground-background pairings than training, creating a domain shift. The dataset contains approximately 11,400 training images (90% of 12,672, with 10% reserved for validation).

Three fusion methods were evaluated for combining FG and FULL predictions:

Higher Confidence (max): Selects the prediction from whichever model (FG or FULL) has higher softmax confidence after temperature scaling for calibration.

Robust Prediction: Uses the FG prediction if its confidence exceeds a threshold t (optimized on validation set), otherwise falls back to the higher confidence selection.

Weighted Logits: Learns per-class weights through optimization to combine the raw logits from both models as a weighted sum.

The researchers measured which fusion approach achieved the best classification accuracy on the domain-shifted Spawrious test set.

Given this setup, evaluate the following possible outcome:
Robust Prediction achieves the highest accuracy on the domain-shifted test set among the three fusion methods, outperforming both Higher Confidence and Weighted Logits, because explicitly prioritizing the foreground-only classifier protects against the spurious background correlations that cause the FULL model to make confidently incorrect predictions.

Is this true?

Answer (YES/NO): YES